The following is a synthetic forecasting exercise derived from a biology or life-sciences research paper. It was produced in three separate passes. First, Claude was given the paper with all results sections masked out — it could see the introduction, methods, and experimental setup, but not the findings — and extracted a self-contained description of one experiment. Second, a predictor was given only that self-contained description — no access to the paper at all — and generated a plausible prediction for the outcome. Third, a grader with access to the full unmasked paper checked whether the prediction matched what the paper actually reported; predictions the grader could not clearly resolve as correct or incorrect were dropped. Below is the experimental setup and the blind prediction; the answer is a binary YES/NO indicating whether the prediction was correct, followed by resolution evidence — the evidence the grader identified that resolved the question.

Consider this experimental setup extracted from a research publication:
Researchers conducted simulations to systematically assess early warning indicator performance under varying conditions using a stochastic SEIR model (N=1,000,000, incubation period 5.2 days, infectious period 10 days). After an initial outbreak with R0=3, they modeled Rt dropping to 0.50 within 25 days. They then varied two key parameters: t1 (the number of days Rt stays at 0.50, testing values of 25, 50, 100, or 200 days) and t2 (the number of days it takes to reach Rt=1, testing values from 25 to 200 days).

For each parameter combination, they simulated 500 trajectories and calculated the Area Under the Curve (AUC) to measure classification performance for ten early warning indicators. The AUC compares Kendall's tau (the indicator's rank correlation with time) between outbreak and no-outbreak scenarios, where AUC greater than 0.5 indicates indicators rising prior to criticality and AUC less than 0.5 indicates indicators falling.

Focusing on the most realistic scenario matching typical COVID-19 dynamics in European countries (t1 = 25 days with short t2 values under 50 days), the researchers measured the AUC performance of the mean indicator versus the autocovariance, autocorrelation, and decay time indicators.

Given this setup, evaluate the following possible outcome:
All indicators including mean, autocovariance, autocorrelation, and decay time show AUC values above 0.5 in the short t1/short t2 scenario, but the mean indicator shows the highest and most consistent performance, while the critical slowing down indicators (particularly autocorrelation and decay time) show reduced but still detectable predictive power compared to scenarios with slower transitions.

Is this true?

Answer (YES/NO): NO